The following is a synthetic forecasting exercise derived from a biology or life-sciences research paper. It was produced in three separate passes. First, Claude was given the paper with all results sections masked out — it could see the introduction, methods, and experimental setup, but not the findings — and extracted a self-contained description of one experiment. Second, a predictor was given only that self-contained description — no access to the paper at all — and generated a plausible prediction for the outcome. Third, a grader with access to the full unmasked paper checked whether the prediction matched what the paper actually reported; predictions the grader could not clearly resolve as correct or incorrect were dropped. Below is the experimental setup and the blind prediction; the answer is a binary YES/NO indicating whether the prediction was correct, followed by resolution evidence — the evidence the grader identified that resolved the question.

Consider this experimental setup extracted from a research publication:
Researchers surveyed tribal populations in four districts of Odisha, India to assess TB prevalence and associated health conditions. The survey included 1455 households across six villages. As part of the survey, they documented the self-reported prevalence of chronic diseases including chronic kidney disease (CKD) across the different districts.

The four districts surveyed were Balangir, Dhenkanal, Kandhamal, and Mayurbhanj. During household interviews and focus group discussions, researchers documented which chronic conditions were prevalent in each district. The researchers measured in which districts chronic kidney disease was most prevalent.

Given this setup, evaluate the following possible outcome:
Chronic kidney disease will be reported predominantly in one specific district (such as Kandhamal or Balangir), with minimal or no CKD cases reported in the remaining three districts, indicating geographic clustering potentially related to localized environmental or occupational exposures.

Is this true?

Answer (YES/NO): NO